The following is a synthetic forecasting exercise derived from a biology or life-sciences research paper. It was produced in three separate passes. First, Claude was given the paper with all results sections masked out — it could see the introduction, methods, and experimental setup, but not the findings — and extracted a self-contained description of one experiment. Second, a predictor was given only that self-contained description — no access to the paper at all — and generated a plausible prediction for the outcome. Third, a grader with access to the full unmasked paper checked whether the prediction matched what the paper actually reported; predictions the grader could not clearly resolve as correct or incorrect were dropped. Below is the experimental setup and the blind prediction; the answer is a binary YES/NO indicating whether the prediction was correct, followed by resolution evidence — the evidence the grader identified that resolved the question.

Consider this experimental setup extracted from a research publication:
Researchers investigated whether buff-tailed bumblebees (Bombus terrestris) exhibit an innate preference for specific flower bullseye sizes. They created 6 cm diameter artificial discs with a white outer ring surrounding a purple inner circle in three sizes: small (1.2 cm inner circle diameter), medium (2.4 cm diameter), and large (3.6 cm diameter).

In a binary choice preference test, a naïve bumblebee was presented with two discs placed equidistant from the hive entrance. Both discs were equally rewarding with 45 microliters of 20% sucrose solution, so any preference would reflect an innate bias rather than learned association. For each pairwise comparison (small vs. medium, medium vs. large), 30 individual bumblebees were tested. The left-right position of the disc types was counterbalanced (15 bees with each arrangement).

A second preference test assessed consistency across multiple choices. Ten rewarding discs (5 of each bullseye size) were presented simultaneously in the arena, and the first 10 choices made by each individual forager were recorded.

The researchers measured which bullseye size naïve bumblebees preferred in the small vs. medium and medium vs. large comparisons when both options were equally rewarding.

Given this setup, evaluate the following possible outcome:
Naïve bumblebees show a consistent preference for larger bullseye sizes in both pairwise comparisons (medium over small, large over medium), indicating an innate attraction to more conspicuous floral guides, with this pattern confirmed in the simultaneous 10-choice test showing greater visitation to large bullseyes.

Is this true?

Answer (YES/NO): NO